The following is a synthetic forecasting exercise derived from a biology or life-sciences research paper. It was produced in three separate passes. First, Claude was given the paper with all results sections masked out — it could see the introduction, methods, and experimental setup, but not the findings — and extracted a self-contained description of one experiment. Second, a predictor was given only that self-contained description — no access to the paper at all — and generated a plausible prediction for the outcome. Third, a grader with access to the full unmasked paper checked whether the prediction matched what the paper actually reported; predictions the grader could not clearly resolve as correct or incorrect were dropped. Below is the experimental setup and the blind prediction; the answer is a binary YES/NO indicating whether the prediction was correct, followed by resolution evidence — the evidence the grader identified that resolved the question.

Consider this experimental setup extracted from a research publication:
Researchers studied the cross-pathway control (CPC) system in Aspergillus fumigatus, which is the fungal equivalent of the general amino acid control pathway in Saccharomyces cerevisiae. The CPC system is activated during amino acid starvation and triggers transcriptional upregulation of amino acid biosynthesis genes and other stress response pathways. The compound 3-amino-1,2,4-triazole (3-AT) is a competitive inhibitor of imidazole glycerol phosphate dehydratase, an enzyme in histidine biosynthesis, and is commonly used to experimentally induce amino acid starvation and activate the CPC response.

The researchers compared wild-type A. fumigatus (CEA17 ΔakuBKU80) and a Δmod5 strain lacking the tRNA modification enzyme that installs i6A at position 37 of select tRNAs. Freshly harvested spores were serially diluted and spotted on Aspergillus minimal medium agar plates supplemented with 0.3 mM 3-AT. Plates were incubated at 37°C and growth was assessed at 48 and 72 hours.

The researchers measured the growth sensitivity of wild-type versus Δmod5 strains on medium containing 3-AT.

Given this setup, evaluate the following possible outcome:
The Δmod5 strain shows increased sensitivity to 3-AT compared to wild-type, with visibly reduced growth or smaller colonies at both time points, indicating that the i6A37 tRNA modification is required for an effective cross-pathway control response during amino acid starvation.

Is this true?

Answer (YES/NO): NO